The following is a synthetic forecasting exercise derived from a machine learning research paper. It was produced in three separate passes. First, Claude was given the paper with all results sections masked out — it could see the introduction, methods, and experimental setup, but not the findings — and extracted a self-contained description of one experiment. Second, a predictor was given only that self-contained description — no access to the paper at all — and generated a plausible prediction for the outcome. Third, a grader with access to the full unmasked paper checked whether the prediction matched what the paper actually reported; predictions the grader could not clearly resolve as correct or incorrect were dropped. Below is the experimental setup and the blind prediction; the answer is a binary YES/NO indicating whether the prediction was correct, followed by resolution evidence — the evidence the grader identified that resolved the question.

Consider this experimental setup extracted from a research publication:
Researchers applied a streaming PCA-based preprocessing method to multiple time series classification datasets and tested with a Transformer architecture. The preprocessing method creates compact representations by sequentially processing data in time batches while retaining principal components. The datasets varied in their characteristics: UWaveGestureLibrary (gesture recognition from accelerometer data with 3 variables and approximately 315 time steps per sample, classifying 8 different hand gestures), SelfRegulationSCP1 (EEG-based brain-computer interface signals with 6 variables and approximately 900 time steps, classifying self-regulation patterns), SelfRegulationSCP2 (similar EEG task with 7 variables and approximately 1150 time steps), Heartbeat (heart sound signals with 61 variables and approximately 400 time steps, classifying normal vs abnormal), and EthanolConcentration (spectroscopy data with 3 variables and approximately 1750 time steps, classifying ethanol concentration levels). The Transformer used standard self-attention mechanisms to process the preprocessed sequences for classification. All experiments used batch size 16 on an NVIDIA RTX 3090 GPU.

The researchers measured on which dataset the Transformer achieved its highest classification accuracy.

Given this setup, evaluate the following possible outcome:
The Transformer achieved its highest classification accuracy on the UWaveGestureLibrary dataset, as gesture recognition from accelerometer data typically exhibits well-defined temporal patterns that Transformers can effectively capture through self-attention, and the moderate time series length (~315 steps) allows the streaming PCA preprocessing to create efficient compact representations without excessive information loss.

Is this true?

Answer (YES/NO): NO